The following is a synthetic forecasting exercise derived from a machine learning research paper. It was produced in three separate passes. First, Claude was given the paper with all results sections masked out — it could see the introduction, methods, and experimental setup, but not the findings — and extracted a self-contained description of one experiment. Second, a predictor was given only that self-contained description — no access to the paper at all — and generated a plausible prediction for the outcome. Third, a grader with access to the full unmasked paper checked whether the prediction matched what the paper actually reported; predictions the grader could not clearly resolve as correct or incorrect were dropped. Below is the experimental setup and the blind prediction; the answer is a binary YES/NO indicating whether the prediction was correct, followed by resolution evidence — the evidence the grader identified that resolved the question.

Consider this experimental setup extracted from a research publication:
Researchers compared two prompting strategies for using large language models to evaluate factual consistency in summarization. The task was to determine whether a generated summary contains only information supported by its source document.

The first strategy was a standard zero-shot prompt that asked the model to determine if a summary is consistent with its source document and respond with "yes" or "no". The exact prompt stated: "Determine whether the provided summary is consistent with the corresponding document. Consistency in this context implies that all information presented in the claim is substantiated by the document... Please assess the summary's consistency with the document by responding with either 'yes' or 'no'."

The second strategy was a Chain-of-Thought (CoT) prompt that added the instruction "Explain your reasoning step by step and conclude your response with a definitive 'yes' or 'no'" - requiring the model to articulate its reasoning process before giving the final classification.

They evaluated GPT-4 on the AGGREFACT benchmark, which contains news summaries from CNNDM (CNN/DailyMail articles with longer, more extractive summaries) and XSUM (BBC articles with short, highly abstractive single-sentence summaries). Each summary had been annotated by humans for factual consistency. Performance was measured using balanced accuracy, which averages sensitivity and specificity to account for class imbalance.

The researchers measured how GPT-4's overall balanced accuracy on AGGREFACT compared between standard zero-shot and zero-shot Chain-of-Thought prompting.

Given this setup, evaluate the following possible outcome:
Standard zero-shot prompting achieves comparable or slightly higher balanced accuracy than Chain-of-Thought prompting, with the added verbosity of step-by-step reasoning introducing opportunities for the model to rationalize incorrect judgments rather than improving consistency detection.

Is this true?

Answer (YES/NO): NO